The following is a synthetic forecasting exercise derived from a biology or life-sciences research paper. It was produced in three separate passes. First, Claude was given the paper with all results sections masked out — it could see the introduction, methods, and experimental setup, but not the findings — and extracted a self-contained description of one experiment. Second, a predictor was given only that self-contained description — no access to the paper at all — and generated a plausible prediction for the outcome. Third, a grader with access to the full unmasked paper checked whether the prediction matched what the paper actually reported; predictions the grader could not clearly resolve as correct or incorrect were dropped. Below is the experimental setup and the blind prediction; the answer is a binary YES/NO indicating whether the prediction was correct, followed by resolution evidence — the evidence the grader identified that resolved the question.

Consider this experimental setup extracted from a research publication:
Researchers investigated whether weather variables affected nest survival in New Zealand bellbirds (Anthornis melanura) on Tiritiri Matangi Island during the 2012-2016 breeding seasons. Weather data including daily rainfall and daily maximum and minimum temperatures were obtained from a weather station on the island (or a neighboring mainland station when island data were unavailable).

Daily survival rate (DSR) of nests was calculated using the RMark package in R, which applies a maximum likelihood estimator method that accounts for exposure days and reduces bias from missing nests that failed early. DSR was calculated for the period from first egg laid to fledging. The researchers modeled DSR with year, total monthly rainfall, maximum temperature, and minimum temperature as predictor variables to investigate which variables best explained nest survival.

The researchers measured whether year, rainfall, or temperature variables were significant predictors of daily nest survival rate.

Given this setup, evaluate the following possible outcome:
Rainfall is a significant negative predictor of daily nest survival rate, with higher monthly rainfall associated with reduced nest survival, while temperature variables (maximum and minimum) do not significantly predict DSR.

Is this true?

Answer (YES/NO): NO